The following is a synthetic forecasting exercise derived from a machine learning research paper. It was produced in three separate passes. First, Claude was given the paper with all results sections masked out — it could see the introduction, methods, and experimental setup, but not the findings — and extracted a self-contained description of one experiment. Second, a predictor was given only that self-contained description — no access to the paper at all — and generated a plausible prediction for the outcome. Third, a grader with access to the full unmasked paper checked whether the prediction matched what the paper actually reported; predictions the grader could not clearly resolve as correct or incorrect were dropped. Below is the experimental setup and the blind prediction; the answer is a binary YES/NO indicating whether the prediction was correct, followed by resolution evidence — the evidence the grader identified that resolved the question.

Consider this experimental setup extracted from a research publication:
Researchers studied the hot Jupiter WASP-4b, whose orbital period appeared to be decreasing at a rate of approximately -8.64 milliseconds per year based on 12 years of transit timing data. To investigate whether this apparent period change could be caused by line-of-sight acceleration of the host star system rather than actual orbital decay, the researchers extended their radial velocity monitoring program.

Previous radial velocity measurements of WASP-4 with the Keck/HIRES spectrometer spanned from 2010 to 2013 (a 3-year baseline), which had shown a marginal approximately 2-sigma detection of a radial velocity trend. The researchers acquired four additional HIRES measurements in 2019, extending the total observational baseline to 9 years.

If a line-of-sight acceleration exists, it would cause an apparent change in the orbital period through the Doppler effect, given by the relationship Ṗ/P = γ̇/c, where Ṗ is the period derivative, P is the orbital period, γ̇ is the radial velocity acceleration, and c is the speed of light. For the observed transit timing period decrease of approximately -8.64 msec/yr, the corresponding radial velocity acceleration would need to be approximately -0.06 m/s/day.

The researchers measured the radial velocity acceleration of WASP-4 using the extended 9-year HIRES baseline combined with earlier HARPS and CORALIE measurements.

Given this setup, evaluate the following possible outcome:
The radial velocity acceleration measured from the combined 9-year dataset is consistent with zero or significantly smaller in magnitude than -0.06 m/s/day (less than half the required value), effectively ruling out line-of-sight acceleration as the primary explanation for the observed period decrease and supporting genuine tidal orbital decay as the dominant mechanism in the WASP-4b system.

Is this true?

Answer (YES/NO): NO